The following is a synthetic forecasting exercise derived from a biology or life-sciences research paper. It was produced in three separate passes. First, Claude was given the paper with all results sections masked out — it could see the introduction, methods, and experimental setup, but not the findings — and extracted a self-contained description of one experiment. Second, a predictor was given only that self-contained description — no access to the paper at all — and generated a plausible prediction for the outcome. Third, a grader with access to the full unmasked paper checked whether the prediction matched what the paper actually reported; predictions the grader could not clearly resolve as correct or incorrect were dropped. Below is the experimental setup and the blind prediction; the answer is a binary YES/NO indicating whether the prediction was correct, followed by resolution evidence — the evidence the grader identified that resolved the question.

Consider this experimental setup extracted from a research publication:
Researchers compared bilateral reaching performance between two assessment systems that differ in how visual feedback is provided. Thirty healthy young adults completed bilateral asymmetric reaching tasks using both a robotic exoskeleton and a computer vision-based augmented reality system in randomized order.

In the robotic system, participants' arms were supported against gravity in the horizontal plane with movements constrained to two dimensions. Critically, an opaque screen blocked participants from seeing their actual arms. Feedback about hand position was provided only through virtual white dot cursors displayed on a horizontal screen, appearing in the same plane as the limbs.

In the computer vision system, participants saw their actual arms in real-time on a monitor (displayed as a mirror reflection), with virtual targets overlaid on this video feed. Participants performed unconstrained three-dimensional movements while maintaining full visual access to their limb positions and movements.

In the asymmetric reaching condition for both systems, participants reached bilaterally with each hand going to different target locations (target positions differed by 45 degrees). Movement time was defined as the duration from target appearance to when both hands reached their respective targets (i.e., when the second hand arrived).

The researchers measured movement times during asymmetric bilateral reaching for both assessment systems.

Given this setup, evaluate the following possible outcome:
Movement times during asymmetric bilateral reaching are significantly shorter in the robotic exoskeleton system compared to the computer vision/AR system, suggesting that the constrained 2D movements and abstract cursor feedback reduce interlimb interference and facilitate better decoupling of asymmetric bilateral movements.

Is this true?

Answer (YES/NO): NO